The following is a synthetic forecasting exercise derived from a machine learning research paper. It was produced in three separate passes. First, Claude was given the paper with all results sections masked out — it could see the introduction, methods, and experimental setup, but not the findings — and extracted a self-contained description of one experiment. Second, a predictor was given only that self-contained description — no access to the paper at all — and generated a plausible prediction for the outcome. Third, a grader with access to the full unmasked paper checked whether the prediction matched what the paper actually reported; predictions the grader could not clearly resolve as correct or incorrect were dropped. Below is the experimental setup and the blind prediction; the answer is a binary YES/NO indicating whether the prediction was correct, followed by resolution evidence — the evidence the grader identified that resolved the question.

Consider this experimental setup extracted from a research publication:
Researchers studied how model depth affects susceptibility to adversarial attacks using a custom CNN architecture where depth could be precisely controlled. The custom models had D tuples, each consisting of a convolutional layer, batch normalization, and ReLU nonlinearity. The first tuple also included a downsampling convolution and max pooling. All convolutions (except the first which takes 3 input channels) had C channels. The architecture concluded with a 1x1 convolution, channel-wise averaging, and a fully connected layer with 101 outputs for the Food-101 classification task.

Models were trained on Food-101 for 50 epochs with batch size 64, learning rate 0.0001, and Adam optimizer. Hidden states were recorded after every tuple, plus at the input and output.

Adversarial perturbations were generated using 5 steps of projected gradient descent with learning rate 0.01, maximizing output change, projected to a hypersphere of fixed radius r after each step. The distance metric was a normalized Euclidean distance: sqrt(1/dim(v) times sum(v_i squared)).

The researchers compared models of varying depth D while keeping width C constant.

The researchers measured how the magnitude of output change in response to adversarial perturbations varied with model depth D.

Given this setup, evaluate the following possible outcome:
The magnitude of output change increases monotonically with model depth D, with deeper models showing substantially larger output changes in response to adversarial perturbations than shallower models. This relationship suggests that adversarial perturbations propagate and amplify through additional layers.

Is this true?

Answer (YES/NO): NO